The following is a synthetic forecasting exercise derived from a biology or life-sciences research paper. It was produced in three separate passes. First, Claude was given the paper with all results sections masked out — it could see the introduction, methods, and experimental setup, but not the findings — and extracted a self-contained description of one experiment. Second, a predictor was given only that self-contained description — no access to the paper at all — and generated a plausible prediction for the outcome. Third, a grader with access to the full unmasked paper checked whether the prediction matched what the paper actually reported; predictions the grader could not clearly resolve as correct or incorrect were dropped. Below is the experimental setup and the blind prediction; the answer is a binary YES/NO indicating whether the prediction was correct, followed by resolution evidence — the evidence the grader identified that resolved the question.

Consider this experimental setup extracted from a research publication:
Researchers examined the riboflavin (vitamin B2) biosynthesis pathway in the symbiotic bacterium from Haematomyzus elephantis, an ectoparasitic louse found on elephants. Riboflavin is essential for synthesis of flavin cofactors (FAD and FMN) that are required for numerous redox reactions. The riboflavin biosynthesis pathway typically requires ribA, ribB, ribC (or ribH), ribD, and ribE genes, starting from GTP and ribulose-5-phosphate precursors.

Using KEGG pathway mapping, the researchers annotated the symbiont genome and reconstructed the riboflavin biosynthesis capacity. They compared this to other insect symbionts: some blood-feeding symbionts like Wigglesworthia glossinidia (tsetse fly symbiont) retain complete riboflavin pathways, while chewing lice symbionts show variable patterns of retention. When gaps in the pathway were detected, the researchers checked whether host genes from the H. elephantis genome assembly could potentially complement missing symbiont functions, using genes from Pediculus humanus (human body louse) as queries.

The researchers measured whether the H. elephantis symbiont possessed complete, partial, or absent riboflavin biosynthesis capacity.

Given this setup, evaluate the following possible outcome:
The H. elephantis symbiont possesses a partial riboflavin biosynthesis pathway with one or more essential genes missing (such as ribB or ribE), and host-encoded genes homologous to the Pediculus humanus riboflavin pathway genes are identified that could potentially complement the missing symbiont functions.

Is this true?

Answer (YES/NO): NO